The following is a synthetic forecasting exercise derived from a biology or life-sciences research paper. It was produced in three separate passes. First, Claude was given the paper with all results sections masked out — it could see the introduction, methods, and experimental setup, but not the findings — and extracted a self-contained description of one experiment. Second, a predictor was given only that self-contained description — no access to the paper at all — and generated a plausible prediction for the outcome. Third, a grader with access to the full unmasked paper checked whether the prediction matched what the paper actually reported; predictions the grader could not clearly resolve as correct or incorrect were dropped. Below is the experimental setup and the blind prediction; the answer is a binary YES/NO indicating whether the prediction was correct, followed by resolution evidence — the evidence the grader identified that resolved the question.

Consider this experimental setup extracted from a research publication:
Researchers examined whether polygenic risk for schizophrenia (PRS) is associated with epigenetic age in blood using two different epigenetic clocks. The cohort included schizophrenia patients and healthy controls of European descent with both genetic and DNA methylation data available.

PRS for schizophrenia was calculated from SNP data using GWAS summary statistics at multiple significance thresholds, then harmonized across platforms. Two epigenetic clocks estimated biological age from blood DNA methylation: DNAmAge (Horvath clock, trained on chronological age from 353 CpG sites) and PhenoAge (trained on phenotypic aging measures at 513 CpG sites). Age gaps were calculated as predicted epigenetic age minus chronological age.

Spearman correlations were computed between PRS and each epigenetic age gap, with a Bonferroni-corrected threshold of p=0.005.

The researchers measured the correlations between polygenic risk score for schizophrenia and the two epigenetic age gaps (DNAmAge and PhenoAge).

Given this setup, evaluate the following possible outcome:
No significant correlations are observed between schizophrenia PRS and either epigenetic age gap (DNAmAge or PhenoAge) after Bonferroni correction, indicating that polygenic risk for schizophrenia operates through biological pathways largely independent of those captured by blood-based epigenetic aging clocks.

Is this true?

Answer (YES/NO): YES